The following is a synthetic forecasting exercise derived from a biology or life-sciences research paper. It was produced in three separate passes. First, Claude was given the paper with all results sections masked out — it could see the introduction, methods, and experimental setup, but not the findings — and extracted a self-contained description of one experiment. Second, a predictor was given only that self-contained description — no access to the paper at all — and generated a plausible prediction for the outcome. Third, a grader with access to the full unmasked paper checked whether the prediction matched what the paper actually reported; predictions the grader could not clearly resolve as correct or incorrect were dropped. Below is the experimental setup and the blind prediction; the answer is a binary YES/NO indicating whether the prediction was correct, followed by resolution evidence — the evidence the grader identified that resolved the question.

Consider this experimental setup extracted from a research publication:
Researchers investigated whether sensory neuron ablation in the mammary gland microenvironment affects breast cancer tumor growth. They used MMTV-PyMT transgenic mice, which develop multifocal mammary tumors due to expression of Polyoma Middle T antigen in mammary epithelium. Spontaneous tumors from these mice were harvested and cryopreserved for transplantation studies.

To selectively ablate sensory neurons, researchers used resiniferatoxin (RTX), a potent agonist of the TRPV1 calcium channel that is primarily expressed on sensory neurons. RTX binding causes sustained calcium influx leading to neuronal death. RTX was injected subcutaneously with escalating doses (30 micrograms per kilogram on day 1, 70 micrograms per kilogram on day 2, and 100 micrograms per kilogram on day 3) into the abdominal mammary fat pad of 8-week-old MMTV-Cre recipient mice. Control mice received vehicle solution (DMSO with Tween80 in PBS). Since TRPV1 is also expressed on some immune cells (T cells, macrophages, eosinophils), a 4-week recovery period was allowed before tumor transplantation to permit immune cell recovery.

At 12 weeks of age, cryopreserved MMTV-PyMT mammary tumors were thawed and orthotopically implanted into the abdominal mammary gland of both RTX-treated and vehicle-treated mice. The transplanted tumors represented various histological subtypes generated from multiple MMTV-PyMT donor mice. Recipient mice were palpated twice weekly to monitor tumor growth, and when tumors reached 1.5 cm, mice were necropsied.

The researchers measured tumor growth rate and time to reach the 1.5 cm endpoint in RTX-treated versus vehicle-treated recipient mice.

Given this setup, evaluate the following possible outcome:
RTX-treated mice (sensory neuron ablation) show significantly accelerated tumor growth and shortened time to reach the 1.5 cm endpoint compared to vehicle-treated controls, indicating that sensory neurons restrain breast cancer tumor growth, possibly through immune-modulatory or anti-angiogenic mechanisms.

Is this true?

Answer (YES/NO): NO